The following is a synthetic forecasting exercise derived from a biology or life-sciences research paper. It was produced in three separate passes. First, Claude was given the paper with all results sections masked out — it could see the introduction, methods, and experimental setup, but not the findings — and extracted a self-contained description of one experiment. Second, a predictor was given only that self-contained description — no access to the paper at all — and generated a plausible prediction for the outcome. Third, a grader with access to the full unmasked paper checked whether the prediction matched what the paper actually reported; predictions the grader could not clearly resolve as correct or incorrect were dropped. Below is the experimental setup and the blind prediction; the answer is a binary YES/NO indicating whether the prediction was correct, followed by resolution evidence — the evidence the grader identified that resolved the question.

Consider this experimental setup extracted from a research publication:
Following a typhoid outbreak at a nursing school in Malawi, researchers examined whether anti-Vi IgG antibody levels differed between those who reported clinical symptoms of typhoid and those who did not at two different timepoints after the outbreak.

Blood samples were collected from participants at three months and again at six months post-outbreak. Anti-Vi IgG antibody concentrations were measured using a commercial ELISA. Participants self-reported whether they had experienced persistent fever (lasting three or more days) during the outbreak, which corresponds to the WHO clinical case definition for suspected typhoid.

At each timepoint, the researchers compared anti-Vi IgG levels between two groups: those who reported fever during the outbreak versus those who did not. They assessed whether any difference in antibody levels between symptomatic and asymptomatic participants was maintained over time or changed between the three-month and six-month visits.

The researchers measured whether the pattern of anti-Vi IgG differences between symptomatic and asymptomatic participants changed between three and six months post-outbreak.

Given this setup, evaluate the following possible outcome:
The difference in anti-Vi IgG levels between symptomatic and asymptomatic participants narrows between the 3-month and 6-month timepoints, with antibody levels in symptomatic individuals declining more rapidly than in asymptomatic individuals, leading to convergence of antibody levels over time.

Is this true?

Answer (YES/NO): YES